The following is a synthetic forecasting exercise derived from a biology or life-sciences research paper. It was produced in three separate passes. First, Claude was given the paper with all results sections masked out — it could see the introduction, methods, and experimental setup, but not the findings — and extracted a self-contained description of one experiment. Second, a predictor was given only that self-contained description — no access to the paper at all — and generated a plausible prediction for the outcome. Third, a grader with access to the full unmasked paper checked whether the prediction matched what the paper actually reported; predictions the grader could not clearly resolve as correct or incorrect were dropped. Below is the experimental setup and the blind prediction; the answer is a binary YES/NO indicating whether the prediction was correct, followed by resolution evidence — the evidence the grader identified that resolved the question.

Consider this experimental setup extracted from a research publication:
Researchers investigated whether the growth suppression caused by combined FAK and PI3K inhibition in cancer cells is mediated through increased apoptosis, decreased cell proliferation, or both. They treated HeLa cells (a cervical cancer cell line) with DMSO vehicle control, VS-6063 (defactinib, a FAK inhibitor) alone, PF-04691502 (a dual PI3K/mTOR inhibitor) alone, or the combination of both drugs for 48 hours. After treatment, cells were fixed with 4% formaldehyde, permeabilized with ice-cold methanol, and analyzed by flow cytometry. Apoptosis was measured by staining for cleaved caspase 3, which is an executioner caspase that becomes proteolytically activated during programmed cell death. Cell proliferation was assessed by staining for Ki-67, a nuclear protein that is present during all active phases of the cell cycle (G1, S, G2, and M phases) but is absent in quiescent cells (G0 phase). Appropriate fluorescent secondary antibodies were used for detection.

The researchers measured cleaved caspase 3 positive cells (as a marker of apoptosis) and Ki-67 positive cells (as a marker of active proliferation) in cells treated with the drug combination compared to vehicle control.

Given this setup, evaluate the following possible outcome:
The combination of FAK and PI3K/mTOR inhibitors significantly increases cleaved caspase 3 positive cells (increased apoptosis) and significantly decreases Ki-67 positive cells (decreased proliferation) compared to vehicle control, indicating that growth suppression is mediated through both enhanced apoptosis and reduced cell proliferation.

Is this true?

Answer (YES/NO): YES